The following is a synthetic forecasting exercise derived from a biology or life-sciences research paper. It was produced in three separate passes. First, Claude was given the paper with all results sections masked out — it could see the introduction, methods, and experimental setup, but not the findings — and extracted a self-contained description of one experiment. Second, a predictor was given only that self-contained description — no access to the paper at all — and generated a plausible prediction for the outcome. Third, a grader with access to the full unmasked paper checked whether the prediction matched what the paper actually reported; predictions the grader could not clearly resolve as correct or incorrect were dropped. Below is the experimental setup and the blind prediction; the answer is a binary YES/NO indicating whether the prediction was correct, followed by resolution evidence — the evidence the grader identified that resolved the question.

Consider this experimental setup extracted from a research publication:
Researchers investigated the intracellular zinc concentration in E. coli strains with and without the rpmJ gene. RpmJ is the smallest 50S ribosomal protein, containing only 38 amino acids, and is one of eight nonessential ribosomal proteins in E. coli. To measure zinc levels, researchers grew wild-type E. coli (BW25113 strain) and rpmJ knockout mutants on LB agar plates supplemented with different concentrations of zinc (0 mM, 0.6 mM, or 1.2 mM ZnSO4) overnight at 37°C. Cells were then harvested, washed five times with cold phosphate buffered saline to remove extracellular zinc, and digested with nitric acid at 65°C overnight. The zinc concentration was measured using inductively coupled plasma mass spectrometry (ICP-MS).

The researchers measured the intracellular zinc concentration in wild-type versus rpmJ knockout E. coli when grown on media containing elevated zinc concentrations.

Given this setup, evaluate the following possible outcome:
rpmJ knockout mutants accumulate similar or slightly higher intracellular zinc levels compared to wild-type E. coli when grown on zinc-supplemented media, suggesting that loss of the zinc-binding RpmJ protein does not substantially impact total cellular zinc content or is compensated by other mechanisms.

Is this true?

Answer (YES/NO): NO